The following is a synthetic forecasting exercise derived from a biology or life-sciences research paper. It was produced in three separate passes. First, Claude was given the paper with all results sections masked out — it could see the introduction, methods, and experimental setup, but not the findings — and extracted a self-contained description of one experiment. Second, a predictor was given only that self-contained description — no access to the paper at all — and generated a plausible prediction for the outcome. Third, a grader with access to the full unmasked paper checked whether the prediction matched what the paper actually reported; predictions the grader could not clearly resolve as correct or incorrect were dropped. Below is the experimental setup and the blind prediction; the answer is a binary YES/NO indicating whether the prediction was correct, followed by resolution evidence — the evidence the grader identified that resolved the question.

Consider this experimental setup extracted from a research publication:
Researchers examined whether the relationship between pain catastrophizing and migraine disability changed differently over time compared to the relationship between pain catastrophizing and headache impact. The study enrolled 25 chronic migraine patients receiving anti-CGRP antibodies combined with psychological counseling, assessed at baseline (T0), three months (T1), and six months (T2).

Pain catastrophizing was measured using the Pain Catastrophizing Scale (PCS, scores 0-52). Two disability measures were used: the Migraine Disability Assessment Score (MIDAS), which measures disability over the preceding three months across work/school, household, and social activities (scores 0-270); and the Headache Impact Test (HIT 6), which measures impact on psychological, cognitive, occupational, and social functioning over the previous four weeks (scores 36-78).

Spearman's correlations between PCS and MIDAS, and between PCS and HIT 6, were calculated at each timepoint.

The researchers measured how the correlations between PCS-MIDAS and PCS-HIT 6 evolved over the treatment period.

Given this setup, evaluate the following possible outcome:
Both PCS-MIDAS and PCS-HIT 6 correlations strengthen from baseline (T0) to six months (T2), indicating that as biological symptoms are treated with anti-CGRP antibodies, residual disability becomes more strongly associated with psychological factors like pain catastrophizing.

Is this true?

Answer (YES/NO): YES